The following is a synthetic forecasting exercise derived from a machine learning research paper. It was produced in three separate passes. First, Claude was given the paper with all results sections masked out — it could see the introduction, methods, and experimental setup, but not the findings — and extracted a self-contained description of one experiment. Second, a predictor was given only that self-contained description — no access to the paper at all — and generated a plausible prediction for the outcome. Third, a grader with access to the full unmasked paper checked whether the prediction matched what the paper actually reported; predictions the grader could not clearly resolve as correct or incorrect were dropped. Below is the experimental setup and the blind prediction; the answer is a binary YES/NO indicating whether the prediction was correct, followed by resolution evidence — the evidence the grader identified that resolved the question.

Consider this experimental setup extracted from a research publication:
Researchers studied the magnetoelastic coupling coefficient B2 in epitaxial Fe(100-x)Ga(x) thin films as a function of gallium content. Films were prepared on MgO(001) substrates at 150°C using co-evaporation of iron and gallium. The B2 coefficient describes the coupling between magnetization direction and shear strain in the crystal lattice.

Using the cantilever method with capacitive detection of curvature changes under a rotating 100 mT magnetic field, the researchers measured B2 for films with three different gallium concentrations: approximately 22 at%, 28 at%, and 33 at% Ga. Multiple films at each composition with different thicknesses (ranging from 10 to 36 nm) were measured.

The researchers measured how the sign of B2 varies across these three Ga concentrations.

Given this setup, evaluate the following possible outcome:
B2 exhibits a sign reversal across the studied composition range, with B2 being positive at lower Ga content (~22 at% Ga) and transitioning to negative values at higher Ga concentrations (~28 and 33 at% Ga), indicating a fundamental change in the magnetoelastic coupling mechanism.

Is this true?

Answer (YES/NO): YES